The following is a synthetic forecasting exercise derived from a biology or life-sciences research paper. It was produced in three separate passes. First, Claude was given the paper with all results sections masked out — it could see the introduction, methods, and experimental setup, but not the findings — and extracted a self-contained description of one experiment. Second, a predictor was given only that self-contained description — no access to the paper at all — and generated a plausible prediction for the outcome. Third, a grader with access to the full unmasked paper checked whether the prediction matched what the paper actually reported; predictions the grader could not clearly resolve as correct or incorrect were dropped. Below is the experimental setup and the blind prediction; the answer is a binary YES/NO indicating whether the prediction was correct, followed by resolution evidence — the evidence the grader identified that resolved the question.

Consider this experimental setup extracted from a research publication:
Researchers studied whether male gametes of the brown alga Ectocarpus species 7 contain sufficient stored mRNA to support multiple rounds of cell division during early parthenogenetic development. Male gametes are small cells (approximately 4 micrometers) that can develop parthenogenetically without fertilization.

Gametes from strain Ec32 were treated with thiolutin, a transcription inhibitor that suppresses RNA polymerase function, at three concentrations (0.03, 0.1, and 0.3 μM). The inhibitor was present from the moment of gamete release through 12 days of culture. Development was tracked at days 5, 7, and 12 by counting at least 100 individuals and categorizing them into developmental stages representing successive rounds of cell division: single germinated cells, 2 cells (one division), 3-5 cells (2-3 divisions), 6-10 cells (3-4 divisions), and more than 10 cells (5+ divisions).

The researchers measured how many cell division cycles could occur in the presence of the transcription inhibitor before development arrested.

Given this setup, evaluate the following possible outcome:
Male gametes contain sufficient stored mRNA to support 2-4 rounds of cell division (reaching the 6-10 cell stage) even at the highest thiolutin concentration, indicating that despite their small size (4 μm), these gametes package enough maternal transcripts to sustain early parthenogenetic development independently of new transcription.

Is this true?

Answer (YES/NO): YES